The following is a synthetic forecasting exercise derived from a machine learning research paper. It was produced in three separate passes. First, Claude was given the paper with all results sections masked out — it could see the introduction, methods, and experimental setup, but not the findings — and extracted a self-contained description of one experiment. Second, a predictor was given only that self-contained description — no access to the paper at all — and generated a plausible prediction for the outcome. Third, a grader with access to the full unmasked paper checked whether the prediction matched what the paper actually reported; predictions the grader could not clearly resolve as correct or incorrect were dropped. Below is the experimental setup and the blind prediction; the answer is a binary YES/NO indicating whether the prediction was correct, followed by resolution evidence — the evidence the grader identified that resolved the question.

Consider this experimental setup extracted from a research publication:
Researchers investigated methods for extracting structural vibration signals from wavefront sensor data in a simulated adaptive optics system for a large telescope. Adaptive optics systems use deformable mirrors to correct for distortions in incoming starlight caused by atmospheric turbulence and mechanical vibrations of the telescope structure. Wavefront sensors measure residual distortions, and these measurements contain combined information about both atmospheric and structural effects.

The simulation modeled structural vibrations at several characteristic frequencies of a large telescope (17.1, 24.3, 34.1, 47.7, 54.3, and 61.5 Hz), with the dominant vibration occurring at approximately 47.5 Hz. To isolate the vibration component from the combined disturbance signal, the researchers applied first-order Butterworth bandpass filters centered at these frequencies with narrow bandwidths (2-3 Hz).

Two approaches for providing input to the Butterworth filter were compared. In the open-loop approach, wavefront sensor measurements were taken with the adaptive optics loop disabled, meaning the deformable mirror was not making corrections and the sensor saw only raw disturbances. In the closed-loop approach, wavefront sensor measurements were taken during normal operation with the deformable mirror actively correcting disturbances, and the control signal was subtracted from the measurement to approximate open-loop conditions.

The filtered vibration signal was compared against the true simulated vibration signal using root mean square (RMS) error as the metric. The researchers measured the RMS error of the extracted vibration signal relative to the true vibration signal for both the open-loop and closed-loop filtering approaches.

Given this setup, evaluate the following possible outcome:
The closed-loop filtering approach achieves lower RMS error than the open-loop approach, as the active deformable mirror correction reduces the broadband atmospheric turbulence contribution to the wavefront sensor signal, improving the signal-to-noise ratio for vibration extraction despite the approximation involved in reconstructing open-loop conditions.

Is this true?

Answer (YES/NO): NO